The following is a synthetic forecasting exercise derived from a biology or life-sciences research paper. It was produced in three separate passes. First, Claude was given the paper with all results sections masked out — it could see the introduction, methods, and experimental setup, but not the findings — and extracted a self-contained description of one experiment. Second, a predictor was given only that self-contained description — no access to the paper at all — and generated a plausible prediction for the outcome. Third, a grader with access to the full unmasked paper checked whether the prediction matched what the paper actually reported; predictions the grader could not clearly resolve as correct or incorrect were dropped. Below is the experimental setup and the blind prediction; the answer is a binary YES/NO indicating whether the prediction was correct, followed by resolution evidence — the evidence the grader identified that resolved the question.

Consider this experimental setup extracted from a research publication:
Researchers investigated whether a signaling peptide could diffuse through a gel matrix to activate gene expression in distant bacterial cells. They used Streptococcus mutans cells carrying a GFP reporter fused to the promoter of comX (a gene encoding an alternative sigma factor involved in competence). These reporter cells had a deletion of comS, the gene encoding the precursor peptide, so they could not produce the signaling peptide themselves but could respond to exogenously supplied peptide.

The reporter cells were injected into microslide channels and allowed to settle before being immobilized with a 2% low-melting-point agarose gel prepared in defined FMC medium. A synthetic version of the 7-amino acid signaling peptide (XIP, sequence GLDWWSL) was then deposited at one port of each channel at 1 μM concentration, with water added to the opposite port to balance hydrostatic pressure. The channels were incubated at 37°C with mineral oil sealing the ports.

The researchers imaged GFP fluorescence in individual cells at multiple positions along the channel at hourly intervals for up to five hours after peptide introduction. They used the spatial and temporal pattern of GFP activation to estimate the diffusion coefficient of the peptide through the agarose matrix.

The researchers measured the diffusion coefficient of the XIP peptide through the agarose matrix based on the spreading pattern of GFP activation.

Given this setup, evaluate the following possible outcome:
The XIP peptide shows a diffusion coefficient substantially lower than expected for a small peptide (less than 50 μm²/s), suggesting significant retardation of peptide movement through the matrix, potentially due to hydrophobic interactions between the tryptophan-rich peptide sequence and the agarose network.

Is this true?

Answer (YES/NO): NO